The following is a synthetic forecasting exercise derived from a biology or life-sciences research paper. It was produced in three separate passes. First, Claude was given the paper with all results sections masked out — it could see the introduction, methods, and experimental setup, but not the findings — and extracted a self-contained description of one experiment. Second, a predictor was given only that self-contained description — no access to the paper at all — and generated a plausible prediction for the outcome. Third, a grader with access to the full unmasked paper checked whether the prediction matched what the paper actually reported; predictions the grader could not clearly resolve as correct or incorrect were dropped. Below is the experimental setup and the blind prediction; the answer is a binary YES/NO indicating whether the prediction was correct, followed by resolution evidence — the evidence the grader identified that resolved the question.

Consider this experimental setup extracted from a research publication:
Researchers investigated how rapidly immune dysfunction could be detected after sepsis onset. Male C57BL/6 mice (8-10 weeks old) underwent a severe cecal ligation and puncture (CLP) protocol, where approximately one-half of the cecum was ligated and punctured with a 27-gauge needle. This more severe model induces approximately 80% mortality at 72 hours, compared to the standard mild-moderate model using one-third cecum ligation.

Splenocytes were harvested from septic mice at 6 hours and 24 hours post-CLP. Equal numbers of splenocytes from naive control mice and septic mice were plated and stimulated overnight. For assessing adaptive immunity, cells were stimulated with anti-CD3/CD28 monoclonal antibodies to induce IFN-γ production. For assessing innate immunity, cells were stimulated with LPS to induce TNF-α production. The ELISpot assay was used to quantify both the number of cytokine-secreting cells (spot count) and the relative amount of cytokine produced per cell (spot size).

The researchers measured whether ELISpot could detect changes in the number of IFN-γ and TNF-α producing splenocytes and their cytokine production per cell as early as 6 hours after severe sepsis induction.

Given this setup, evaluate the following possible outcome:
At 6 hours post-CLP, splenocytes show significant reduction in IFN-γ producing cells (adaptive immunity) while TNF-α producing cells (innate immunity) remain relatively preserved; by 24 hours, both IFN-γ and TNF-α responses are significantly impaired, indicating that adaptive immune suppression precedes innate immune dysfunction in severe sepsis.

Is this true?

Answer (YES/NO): NO